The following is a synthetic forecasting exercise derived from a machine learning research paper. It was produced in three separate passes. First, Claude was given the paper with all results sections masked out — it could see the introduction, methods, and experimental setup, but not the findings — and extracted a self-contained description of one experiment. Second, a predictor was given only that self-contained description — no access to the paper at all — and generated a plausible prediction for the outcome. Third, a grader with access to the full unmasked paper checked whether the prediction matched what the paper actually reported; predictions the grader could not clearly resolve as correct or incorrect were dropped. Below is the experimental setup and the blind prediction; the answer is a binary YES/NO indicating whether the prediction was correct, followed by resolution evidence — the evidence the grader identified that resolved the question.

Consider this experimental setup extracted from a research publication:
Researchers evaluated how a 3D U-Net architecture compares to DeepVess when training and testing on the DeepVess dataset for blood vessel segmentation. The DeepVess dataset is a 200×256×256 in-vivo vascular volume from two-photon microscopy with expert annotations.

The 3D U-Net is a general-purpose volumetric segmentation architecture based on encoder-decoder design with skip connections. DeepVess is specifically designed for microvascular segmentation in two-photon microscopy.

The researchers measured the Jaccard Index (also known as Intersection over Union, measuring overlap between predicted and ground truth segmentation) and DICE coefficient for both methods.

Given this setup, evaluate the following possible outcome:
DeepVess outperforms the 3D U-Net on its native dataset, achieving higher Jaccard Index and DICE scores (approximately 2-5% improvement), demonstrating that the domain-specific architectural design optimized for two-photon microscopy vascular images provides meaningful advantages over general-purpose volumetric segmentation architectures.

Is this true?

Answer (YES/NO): NO